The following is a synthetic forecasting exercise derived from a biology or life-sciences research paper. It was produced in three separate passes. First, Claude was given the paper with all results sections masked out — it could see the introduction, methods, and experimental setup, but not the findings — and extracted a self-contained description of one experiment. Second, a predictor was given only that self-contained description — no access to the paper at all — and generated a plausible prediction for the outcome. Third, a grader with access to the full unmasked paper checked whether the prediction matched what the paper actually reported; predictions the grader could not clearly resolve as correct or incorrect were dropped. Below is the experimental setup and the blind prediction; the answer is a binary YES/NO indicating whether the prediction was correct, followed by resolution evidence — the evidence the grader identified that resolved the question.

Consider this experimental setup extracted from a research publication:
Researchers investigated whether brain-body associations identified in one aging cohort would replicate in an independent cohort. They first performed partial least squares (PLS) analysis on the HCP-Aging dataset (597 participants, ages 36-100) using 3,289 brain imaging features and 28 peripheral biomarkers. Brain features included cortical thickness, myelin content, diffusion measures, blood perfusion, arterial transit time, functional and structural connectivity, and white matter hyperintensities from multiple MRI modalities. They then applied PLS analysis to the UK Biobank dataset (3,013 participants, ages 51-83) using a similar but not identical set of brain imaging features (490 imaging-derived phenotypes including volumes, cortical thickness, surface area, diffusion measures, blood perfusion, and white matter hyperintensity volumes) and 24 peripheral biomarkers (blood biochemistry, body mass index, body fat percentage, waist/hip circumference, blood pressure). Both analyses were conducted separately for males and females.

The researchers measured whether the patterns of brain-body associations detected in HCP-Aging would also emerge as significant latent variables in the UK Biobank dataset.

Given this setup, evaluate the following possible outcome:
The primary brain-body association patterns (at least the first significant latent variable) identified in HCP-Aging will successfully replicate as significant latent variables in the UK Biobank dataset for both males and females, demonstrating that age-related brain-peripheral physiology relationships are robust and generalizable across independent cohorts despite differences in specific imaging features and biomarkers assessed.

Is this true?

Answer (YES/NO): YES